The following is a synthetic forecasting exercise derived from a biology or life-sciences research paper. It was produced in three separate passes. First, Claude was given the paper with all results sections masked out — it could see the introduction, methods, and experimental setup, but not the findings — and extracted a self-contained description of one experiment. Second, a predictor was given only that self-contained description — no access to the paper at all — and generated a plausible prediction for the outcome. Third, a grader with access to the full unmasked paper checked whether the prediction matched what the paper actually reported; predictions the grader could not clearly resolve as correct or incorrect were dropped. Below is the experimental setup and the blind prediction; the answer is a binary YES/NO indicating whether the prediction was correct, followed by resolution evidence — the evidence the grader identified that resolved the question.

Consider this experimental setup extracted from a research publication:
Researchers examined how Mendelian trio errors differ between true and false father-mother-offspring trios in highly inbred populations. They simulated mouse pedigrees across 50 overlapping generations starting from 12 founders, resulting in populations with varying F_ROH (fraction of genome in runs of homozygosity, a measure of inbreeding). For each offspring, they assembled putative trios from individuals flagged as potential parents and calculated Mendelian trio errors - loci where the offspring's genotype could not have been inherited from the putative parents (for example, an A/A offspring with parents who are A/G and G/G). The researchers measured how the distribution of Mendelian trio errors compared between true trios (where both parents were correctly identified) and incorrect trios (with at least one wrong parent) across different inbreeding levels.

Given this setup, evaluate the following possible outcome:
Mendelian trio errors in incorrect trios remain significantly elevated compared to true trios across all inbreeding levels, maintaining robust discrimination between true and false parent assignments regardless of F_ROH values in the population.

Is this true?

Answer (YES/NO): YES